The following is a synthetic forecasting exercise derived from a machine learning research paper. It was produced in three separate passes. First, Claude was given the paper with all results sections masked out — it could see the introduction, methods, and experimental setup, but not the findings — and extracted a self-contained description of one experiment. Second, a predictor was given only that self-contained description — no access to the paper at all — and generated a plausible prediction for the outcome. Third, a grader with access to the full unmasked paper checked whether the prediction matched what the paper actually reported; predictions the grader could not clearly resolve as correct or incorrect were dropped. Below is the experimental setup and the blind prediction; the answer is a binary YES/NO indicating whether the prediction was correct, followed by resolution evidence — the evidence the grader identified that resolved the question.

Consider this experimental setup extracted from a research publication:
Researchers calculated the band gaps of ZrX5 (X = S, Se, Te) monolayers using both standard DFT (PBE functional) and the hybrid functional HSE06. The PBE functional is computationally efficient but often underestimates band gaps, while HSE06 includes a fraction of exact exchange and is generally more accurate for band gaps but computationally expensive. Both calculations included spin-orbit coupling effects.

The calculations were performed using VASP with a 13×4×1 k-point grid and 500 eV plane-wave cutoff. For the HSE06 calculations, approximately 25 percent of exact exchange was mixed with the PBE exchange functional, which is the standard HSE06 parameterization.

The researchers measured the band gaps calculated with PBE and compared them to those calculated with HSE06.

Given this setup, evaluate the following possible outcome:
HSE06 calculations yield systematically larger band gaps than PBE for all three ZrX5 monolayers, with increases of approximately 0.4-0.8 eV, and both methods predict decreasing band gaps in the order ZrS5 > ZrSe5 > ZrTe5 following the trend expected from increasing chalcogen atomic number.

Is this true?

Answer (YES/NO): NO